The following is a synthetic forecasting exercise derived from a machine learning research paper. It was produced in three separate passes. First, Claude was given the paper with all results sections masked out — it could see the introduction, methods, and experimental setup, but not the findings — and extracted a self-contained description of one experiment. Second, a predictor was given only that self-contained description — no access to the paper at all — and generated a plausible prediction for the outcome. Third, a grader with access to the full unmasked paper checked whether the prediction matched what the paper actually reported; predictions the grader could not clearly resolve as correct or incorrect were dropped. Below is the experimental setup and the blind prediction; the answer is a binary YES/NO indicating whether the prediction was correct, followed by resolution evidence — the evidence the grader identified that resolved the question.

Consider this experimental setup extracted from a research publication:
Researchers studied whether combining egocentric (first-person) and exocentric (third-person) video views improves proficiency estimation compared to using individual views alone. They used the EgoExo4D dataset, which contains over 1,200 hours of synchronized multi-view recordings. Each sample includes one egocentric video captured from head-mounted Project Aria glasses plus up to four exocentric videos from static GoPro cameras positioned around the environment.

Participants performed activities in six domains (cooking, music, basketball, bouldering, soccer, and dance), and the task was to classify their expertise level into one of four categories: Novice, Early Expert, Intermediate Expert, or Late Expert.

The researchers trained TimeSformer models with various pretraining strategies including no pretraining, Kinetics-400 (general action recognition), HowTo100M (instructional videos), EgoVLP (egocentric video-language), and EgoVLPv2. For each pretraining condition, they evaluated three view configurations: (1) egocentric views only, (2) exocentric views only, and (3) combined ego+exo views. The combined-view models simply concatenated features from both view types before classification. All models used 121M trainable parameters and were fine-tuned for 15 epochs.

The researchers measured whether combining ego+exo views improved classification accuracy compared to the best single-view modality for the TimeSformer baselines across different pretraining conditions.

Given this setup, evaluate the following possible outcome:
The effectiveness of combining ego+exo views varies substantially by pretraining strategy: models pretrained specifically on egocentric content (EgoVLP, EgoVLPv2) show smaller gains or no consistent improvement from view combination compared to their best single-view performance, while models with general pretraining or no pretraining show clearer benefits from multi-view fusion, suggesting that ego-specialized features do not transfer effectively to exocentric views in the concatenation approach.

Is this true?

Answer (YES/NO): NO